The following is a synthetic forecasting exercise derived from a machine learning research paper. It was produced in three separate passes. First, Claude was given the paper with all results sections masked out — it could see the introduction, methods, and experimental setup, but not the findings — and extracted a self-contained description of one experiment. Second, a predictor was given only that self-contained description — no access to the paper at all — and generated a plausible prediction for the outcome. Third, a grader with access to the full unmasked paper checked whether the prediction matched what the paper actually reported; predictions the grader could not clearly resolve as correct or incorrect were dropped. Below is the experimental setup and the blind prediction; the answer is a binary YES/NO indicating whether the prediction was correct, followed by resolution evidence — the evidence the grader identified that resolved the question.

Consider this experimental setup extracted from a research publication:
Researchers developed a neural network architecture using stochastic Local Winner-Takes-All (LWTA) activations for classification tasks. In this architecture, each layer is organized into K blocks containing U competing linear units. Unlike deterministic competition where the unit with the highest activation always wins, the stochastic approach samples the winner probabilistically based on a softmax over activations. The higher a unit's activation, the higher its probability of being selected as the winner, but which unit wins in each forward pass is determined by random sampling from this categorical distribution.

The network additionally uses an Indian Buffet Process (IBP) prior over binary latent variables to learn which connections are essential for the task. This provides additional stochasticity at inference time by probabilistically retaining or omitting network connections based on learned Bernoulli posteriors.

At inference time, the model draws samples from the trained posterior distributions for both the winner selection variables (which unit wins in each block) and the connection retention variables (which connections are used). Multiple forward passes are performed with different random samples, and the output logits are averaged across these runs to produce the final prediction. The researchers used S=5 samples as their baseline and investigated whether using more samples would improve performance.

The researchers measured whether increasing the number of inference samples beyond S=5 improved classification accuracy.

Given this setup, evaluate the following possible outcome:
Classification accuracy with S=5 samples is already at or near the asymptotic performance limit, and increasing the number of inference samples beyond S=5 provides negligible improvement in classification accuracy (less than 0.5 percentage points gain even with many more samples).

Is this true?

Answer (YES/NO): YES